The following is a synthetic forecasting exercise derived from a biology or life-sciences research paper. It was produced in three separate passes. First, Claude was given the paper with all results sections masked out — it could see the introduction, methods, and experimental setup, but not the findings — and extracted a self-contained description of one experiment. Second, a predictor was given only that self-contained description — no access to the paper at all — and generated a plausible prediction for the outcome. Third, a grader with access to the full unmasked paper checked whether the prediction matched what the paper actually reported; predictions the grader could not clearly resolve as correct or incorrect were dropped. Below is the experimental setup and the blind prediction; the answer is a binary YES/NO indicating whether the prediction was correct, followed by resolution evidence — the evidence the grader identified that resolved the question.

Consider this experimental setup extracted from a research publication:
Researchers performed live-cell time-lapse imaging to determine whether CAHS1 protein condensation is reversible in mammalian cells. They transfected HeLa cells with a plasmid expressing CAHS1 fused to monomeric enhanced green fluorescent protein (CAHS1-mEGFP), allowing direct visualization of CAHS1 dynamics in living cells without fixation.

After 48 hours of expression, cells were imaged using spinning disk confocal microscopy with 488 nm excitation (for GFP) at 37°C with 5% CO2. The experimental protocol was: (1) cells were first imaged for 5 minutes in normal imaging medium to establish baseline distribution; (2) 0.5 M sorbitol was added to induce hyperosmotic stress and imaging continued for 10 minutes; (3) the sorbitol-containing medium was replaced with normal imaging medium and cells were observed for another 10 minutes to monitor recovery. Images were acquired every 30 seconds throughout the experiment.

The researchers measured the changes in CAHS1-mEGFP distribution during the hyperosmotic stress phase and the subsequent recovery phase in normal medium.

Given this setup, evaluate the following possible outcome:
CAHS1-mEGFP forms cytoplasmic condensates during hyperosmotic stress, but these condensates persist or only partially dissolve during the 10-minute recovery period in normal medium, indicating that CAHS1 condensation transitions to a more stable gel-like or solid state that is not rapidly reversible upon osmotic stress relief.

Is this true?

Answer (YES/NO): NO